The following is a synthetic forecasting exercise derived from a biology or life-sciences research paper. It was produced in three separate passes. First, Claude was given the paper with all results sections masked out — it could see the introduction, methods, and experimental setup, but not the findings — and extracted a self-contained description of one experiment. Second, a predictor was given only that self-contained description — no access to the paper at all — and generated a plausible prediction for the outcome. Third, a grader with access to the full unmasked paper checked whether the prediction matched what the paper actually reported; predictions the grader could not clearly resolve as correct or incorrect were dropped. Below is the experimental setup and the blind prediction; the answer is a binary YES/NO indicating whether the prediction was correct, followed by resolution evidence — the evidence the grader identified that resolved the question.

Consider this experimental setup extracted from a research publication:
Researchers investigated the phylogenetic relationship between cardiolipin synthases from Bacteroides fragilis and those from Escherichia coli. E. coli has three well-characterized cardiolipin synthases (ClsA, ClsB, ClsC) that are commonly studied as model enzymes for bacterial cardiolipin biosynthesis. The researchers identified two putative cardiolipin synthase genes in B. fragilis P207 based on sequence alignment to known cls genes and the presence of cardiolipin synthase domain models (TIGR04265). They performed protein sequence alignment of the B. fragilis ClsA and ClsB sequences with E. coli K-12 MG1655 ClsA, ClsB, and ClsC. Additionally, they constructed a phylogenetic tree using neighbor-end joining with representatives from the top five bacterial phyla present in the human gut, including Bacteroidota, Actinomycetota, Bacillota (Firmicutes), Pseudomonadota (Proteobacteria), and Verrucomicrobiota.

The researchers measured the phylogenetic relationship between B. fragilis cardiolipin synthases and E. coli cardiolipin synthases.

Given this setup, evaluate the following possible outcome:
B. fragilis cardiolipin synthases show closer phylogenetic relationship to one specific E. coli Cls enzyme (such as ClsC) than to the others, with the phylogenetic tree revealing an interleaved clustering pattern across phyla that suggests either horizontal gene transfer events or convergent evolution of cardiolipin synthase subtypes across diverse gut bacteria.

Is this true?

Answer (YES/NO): NO